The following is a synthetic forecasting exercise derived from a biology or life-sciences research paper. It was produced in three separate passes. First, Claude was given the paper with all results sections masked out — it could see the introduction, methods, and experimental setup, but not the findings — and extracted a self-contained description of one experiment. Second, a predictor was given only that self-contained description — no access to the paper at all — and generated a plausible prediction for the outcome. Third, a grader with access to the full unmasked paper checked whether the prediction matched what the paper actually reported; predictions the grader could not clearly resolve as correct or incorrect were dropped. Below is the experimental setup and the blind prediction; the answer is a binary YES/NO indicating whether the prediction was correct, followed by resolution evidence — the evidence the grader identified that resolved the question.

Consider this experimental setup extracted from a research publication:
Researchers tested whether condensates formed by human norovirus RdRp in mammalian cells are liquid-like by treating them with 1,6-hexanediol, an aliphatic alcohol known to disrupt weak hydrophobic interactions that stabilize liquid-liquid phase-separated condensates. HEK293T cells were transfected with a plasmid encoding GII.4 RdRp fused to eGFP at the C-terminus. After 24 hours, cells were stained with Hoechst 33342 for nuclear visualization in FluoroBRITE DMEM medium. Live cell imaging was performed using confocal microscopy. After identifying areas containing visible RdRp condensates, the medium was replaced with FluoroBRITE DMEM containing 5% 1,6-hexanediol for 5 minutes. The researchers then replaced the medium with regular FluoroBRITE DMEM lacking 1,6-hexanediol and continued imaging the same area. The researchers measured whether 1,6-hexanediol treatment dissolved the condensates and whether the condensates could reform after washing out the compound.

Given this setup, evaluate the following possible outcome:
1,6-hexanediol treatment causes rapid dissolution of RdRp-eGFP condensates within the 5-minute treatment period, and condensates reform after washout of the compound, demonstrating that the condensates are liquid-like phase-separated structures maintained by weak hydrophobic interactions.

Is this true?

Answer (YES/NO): YES